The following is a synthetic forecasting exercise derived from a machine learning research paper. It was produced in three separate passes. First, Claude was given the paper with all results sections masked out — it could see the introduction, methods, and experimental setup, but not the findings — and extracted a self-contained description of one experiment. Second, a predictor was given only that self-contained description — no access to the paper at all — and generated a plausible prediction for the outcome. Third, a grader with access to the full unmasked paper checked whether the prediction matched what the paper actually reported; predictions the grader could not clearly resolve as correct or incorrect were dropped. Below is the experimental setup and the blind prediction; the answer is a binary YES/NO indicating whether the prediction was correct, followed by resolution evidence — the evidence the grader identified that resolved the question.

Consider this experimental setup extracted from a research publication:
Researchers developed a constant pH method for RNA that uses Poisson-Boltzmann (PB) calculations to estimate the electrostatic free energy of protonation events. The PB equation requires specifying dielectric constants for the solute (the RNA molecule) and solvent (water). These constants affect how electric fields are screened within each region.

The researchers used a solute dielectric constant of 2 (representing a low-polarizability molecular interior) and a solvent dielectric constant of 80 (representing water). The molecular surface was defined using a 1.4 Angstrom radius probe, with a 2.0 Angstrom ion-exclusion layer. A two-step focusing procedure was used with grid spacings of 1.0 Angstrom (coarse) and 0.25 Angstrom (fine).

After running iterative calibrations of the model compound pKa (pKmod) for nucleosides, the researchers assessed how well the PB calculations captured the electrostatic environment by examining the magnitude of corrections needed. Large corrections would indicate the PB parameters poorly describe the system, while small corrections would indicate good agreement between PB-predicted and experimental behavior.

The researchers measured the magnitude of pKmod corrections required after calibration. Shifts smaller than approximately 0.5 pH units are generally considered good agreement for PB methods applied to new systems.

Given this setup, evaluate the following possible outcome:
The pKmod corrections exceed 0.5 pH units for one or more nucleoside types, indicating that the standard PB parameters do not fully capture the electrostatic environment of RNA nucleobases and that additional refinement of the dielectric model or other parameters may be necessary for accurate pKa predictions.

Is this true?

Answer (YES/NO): NO